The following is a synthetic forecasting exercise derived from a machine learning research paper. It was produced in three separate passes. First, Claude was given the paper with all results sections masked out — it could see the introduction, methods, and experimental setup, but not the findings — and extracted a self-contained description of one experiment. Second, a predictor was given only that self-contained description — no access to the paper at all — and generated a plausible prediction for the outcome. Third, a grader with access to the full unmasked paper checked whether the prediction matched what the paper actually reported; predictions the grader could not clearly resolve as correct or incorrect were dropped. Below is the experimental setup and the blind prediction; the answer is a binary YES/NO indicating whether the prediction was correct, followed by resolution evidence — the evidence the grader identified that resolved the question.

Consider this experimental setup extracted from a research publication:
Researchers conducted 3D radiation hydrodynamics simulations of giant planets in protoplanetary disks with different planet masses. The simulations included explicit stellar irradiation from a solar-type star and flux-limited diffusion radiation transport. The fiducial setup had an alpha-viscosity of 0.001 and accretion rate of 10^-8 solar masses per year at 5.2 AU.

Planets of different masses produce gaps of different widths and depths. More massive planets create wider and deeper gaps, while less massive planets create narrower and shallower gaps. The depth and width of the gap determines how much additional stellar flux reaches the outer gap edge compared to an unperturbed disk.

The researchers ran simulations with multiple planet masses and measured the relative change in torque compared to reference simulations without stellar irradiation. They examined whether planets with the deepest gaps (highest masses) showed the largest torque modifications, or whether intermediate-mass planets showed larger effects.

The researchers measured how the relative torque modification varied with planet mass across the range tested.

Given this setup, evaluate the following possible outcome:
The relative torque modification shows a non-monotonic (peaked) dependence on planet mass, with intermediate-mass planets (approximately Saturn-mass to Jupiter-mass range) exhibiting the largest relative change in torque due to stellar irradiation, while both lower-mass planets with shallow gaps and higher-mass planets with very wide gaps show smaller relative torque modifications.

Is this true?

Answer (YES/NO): YES